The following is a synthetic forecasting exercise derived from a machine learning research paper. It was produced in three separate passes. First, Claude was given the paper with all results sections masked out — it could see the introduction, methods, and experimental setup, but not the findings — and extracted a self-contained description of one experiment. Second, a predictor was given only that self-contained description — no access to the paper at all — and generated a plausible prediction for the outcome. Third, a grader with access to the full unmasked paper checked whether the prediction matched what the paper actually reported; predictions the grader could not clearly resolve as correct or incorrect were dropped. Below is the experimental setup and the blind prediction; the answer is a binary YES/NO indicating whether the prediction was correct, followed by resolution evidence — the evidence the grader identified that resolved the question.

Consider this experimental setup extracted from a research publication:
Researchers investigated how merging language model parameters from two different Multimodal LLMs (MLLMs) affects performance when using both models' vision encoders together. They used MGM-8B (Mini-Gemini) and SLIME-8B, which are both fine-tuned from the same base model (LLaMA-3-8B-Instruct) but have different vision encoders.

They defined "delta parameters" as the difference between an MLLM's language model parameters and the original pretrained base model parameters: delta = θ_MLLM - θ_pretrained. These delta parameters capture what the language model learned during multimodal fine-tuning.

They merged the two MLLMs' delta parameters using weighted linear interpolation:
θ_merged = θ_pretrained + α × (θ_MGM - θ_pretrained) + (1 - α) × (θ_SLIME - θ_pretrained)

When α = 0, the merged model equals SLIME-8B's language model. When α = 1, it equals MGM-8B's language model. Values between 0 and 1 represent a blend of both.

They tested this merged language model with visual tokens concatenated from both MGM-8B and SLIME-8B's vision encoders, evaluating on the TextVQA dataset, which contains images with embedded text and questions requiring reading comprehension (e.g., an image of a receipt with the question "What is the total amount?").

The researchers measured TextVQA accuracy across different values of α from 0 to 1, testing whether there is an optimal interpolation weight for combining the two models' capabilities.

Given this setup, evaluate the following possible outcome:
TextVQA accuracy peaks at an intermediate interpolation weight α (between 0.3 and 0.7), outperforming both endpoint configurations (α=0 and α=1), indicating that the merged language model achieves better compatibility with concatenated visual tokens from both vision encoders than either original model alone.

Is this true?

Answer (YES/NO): YES